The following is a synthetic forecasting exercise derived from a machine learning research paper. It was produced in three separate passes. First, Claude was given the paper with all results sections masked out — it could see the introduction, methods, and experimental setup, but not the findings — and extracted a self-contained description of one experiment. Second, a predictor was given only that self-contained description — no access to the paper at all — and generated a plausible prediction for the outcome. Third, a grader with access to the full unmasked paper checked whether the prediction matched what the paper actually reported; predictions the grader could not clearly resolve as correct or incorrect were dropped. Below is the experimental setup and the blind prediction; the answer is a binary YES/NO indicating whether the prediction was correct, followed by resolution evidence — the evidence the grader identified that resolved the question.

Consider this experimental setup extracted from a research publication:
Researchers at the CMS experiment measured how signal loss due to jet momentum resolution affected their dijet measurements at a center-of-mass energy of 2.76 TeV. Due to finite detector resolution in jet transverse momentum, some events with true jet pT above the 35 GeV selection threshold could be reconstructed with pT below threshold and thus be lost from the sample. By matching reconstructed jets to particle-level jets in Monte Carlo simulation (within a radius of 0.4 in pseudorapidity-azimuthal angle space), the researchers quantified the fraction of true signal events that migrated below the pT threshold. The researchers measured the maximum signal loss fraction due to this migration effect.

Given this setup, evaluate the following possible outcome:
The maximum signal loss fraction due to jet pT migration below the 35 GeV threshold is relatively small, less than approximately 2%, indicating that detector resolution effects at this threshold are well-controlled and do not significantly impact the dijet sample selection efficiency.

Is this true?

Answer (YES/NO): NO